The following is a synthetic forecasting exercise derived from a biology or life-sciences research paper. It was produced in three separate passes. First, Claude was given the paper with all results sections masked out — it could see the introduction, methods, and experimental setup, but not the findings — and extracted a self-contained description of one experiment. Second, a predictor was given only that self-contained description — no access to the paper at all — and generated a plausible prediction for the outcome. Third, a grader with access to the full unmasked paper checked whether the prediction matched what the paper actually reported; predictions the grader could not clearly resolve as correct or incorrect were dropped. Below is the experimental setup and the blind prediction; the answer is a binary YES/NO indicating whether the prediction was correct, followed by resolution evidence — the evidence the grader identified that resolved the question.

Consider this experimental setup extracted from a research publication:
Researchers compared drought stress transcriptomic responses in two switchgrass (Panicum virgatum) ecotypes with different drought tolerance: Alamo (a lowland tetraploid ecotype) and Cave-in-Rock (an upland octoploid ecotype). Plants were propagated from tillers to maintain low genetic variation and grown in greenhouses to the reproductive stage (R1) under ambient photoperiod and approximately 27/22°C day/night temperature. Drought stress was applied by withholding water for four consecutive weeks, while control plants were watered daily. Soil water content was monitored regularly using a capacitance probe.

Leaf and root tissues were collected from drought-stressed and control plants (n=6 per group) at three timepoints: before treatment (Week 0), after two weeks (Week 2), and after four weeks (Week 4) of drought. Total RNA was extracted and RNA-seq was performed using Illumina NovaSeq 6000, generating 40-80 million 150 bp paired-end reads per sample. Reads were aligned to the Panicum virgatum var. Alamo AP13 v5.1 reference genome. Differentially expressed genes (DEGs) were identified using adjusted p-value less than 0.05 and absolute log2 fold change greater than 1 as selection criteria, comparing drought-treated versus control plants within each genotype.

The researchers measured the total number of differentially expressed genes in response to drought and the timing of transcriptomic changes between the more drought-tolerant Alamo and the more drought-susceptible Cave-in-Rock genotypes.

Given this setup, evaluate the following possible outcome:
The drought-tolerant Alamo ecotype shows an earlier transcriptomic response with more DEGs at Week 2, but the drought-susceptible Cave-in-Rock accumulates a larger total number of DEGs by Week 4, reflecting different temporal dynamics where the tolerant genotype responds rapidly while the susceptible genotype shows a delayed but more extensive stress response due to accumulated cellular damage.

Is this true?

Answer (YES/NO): NO